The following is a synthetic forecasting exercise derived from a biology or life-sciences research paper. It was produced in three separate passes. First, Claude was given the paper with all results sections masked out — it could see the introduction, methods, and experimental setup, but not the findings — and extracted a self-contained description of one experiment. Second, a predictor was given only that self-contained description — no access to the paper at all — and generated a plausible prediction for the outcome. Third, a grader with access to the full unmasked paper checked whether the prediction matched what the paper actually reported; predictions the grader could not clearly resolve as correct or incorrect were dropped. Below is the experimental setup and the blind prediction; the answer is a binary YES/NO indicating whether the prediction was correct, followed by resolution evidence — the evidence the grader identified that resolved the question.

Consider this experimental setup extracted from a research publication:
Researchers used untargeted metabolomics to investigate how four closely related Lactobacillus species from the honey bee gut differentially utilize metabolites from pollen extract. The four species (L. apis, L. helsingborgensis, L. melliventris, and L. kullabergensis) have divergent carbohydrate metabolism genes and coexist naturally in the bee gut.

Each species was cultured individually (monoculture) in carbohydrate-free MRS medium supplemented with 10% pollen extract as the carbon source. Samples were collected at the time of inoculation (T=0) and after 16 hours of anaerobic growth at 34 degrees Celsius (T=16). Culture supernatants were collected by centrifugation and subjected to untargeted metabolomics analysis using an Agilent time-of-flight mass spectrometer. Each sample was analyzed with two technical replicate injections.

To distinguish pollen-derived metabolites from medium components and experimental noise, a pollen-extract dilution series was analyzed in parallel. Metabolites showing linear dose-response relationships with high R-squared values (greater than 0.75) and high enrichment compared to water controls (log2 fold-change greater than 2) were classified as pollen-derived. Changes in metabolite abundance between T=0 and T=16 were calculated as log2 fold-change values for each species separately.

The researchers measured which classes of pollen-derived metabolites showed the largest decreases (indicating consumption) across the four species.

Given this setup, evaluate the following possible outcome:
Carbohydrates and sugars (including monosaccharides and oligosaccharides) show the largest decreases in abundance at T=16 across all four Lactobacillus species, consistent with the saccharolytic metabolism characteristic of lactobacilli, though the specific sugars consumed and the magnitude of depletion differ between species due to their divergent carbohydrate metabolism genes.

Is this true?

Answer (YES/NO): NO